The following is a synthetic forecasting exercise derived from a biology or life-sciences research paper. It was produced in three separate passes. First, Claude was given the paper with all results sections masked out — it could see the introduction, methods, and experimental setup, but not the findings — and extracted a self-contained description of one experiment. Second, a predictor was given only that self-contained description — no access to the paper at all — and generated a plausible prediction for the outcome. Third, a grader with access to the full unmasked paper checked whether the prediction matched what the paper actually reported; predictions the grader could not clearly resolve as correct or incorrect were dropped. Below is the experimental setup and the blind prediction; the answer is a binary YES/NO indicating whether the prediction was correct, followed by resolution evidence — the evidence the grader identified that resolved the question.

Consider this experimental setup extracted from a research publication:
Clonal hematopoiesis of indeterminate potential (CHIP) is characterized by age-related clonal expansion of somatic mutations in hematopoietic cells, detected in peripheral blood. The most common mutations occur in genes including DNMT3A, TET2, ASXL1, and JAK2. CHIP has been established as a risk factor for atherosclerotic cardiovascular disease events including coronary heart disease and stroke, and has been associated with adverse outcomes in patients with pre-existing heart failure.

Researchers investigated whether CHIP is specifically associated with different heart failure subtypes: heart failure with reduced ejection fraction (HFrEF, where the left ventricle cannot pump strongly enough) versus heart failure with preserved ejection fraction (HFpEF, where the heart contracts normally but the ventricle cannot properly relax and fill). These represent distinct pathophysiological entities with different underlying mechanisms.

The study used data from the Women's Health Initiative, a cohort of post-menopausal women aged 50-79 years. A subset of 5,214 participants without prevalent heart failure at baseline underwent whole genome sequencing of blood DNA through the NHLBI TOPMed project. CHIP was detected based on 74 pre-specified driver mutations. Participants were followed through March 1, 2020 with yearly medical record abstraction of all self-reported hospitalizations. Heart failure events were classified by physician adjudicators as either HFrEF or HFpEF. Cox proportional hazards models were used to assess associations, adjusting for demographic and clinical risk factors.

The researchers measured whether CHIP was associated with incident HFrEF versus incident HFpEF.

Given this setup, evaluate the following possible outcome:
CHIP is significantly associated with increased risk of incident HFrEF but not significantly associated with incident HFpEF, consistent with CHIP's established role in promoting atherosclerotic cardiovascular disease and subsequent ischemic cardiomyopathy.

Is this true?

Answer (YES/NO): NO